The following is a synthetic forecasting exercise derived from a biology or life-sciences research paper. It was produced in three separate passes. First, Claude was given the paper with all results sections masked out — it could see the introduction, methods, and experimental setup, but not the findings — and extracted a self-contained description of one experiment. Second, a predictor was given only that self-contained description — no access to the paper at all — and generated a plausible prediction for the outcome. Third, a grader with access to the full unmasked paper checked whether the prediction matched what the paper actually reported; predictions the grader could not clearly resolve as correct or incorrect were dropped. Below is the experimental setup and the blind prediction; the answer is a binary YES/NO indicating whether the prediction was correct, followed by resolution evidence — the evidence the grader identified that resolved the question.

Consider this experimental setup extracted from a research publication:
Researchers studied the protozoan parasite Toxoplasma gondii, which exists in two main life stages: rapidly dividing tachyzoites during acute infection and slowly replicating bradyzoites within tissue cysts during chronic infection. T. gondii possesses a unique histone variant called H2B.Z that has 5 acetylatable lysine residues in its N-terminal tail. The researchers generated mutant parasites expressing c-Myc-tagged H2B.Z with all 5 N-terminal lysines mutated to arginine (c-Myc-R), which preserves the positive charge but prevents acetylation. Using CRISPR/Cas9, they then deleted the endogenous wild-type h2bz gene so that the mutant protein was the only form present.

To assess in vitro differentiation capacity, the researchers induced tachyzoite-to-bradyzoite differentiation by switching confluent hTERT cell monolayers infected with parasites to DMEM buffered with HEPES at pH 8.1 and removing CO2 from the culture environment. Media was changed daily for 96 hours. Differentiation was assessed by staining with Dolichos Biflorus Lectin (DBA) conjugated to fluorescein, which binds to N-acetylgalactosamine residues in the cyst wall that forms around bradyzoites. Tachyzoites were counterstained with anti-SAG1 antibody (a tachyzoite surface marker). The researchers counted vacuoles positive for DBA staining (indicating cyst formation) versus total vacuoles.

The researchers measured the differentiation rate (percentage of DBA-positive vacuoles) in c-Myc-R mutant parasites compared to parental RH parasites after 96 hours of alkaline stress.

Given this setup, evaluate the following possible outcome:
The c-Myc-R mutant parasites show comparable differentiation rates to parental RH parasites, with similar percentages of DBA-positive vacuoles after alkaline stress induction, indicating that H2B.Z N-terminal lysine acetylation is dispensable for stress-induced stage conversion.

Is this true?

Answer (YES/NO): NO